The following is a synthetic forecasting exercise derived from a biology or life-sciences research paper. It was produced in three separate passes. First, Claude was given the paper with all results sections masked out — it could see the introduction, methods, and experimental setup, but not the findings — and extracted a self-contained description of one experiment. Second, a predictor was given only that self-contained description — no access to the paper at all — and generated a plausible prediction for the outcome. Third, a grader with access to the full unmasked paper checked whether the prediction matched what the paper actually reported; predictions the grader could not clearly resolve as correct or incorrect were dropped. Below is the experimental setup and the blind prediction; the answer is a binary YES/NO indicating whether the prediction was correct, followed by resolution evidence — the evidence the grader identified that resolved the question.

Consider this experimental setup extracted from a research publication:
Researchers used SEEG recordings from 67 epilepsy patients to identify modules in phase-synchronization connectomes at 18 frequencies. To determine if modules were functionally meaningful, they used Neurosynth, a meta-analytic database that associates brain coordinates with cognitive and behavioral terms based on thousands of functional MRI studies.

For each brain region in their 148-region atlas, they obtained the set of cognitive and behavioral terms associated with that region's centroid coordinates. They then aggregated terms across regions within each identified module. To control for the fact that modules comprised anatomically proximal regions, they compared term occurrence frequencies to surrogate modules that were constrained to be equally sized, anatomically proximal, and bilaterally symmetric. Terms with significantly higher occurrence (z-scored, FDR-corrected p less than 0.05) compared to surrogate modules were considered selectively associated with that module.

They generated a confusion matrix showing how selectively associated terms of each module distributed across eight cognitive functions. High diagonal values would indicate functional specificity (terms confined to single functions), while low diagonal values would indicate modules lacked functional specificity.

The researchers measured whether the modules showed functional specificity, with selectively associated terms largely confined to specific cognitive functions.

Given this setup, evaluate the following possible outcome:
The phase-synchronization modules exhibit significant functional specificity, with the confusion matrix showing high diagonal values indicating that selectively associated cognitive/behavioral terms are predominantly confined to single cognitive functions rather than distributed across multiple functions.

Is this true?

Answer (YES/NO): YES